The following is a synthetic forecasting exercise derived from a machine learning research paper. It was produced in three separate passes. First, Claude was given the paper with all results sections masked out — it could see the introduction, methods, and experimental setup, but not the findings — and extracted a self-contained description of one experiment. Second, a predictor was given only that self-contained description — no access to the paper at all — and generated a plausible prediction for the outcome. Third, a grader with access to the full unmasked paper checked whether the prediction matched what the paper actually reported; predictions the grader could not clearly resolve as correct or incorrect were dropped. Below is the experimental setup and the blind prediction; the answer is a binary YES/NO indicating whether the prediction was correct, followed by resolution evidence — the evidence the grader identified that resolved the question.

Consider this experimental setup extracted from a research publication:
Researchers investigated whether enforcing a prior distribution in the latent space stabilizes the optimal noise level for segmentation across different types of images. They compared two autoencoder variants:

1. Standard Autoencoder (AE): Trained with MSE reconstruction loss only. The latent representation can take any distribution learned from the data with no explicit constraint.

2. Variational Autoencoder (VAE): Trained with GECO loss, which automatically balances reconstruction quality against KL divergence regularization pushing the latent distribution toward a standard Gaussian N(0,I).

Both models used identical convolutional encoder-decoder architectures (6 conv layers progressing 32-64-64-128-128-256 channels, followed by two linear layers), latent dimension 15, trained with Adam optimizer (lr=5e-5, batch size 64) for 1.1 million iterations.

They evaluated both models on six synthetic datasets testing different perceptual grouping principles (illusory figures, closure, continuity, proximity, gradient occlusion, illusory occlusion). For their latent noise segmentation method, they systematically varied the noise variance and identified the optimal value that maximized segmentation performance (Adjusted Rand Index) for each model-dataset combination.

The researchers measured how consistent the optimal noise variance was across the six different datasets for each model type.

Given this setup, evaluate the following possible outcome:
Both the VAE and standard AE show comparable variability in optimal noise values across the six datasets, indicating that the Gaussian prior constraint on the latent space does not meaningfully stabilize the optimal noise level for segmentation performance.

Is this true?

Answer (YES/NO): NO